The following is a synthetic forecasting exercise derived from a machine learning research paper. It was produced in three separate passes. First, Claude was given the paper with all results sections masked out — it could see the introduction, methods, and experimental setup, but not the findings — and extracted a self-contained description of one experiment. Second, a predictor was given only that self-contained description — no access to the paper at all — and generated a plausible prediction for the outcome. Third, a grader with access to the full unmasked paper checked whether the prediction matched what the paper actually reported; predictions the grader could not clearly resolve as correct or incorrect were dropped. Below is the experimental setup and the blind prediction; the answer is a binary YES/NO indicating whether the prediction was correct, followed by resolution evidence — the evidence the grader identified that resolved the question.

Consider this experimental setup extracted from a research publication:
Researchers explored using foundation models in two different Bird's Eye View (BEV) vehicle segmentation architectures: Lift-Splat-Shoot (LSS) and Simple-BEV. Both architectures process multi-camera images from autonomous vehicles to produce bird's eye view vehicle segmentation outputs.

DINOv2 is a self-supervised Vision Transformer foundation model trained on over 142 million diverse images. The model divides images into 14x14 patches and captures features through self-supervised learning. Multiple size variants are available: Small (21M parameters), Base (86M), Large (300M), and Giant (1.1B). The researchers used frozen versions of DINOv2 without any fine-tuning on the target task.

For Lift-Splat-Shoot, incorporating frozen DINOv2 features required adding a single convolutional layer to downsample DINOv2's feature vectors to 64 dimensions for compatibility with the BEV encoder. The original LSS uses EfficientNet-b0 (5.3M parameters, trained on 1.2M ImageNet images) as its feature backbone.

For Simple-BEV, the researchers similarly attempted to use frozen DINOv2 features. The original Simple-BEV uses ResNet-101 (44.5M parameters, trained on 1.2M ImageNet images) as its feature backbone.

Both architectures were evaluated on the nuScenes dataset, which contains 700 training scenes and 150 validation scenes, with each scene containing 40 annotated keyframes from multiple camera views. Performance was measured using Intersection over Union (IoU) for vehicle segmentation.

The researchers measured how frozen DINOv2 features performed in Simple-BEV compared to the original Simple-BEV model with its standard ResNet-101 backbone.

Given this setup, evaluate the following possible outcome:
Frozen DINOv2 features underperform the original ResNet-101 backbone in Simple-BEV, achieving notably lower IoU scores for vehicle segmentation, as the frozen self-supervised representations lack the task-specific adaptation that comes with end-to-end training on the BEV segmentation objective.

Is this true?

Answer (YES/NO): YES